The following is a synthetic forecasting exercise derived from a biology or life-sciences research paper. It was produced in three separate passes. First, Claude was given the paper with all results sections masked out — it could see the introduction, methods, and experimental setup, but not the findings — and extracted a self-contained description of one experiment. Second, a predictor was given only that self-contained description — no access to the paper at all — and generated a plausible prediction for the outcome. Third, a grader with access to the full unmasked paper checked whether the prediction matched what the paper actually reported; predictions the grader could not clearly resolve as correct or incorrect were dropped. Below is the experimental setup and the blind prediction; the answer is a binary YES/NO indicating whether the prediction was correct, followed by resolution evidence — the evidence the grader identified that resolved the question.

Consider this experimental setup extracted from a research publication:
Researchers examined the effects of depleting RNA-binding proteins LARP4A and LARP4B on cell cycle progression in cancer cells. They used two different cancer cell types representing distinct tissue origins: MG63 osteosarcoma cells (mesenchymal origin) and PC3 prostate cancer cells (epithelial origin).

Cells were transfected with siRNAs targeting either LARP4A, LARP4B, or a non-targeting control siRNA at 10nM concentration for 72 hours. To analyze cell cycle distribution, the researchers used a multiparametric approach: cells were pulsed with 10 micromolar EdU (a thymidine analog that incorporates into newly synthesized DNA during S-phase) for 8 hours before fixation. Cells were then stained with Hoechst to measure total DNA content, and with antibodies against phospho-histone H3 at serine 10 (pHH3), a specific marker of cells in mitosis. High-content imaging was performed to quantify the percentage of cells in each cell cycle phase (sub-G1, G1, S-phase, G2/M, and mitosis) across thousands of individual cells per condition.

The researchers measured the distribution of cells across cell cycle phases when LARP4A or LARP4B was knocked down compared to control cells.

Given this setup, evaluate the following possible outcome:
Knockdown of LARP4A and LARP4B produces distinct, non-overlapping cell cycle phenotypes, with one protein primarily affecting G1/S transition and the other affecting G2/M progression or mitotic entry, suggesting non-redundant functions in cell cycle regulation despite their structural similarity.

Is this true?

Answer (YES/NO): NO